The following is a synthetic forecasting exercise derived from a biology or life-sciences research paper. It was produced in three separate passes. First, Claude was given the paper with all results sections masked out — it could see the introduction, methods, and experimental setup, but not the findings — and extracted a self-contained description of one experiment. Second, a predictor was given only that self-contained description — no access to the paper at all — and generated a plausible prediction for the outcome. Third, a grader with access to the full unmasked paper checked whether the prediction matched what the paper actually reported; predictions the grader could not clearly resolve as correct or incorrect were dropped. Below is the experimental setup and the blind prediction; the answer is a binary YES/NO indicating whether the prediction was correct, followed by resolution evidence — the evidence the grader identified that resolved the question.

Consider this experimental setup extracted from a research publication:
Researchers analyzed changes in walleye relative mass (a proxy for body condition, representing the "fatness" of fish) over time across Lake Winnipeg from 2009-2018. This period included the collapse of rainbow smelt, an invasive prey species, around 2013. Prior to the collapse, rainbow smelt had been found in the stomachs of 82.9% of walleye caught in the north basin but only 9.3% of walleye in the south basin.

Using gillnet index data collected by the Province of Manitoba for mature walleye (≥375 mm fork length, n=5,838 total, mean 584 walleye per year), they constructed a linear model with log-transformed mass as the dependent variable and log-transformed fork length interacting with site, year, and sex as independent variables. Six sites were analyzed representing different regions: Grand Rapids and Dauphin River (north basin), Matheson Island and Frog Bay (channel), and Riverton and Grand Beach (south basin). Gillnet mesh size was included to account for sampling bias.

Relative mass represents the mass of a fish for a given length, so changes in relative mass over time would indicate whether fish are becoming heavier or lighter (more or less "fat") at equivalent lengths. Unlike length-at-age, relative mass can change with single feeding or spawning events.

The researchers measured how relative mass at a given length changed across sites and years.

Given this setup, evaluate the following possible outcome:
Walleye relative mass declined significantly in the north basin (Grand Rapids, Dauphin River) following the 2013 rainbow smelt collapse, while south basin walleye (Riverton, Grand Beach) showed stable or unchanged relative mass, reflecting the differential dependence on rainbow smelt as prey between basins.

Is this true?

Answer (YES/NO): NO